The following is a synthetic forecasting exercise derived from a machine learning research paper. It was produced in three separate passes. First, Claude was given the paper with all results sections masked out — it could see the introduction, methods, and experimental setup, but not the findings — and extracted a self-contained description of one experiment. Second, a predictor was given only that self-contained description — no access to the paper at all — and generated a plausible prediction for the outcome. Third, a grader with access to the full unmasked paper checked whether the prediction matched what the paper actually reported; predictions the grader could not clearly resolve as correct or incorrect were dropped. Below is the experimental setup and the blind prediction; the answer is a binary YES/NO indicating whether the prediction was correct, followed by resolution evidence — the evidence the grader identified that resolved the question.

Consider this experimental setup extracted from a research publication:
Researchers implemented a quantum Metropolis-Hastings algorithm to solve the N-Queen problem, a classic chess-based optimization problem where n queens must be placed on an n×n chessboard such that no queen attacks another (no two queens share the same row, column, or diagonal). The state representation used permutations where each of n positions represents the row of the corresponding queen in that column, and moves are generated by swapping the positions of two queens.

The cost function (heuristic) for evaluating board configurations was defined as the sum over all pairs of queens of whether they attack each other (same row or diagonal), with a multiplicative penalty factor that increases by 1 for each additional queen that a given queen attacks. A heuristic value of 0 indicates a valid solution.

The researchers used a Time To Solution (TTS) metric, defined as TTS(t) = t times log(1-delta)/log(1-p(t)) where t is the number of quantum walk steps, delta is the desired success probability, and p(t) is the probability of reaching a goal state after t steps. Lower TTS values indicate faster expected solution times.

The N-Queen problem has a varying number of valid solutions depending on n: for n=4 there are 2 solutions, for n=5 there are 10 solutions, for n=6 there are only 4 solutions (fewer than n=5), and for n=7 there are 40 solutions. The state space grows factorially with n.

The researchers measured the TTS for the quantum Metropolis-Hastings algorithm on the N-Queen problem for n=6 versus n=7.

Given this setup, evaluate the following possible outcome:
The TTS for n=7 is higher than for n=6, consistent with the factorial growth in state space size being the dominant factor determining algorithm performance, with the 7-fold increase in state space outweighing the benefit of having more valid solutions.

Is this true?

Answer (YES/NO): NO